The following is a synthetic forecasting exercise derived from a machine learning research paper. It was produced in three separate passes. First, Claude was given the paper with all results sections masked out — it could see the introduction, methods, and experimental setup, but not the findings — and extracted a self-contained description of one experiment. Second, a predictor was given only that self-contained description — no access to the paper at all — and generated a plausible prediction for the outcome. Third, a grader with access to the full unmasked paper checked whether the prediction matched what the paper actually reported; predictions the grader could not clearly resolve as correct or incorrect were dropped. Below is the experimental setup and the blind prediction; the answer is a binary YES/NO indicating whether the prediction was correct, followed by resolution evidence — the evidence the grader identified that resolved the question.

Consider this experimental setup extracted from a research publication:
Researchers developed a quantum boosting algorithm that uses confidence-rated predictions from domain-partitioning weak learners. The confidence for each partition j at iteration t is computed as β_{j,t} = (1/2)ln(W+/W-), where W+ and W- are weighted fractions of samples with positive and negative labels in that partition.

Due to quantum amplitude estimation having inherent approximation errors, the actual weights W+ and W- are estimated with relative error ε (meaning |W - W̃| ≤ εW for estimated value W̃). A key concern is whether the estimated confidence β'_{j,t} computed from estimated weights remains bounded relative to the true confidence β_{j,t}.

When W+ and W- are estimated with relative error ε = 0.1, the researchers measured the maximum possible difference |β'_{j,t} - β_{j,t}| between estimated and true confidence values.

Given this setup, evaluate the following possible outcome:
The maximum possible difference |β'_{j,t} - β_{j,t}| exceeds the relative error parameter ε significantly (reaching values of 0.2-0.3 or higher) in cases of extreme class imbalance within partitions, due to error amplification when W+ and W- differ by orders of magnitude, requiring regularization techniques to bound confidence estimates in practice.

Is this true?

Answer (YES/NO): NO